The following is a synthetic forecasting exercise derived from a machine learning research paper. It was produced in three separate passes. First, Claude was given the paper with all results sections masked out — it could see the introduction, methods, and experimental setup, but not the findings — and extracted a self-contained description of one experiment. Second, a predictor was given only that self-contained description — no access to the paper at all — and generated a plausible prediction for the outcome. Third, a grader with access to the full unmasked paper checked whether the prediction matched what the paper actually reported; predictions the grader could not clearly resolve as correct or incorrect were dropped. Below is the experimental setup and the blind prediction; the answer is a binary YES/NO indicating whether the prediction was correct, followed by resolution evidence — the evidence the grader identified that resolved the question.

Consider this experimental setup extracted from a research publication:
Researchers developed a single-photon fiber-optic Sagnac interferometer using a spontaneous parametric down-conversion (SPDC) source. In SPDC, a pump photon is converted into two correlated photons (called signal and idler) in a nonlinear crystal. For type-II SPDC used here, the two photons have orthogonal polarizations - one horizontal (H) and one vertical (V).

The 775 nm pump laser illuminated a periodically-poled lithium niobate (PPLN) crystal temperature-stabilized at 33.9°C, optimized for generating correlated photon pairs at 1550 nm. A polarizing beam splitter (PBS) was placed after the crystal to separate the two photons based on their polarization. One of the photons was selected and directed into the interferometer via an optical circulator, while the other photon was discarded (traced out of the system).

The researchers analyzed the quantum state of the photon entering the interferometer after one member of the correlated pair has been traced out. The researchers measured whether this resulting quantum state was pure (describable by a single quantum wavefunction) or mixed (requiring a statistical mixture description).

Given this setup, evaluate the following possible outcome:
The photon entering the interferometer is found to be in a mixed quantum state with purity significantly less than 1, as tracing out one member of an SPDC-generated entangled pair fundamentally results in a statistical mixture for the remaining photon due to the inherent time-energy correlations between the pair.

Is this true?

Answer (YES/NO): YES